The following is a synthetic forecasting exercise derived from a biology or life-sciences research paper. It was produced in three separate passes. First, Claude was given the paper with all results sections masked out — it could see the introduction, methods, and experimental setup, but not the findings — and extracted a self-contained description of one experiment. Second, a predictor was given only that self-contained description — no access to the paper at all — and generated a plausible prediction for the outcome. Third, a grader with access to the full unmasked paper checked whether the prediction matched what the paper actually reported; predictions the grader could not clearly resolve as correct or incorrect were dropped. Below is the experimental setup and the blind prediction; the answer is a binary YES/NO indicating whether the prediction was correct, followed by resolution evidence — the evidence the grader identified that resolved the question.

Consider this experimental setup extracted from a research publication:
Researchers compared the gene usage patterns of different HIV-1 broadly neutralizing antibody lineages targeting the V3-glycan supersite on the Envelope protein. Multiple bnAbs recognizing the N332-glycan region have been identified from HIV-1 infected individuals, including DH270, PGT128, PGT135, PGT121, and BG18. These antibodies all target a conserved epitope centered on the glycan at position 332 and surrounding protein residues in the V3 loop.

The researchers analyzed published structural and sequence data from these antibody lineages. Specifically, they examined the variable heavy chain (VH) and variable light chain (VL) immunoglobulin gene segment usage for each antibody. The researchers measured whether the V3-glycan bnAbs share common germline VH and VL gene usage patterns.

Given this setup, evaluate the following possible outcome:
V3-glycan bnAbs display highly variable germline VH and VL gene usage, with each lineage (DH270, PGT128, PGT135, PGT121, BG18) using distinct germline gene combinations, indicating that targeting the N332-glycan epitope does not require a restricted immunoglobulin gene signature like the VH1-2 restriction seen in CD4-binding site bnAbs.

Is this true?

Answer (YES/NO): YES